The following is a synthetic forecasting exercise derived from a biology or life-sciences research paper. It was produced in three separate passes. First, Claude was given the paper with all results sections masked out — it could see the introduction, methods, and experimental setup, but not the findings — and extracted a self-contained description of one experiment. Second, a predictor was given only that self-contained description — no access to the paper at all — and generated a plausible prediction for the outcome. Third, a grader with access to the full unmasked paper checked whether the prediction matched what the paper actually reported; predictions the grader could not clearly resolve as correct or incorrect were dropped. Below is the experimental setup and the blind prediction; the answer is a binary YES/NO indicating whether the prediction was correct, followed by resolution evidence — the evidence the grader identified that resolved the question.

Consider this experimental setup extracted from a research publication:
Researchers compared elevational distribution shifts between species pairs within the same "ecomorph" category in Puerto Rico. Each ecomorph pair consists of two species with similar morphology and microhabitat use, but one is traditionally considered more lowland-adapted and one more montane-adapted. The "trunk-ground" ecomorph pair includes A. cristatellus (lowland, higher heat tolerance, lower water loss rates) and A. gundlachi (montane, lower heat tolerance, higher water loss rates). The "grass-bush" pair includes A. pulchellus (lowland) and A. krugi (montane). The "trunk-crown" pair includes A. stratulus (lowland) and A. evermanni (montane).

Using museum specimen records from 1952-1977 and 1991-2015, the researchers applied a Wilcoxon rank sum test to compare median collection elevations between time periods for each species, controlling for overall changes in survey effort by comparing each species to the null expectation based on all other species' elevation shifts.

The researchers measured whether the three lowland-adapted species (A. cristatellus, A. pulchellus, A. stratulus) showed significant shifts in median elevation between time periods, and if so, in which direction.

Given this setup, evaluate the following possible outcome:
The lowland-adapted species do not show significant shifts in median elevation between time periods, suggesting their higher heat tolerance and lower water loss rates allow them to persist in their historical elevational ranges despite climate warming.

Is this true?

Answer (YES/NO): NO